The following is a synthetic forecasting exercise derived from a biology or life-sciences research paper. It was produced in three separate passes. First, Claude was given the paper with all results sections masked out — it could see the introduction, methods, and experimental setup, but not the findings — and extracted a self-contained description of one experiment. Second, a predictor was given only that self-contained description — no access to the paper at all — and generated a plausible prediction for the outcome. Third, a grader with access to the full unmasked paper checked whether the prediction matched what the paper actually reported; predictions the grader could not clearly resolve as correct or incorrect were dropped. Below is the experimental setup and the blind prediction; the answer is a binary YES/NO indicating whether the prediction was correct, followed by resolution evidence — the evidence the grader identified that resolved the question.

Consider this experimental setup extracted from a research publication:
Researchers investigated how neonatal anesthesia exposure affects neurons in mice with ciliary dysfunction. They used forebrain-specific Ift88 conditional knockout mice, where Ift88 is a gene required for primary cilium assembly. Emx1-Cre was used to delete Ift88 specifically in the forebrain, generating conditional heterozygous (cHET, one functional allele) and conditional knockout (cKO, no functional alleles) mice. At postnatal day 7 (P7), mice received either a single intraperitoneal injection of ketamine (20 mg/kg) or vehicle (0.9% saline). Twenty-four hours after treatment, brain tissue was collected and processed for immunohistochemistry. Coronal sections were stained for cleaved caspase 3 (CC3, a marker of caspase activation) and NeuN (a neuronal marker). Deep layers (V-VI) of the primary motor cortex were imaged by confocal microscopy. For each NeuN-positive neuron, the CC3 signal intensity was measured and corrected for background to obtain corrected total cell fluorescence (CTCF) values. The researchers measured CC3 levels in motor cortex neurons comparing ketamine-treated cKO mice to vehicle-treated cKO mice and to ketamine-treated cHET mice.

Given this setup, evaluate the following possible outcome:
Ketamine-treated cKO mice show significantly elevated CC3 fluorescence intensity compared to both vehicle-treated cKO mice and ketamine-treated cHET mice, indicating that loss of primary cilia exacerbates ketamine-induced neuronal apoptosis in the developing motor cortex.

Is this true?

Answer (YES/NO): NO